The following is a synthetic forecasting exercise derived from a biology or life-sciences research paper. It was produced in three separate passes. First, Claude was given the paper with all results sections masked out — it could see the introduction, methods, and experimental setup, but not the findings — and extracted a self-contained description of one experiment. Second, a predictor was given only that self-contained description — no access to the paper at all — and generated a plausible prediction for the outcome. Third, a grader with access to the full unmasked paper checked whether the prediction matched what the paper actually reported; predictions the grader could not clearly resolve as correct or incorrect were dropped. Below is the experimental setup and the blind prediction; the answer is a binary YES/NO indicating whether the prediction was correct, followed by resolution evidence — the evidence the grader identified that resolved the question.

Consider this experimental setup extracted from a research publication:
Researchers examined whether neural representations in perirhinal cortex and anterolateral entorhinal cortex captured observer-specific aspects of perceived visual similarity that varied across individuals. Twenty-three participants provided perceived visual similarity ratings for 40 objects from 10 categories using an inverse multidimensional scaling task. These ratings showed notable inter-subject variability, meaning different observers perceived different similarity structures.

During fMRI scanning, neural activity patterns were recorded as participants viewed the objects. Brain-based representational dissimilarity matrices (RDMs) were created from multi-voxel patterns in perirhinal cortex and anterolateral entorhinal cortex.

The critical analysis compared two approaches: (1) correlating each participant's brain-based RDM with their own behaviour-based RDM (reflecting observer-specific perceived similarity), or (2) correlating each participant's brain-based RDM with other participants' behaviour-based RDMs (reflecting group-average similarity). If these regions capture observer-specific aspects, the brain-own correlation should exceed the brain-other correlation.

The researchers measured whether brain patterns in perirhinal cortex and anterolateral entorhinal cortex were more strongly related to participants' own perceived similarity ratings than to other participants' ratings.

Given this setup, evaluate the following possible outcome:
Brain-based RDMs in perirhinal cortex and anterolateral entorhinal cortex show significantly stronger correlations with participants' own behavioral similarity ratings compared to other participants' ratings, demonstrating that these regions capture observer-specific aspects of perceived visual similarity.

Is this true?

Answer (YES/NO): YES